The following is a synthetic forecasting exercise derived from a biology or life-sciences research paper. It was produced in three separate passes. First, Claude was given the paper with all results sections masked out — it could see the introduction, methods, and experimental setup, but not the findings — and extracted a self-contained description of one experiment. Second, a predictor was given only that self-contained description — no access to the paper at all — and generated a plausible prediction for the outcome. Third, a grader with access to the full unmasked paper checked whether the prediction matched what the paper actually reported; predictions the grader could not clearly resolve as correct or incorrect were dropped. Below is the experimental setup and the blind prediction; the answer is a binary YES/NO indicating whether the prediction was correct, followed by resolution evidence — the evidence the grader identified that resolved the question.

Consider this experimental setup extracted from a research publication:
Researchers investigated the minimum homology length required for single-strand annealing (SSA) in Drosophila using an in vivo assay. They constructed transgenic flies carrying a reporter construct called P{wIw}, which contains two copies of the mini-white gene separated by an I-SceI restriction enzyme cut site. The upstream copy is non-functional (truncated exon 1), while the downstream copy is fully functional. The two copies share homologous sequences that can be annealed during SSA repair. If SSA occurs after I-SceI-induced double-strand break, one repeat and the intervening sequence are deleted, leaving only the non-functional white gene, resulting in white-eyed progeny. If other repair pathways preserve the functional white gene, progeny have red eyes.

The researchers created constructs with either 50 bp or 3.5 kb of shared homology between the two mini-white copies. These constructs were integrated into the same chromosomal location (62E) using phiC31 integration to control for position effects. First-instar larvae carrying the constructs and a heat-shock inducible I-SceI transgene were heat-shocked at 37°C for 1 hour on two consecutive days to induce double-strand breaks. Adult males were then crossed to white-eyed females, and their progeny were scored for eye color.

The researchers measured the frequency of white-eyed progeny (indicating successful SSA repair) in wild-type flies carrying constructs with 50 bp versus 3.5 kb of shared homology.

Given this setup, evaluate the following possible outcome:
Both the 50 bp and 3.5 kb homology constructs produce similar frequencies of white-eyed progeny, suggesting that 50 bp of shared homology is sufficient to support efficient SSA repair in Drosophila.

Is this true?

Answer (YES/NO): NO